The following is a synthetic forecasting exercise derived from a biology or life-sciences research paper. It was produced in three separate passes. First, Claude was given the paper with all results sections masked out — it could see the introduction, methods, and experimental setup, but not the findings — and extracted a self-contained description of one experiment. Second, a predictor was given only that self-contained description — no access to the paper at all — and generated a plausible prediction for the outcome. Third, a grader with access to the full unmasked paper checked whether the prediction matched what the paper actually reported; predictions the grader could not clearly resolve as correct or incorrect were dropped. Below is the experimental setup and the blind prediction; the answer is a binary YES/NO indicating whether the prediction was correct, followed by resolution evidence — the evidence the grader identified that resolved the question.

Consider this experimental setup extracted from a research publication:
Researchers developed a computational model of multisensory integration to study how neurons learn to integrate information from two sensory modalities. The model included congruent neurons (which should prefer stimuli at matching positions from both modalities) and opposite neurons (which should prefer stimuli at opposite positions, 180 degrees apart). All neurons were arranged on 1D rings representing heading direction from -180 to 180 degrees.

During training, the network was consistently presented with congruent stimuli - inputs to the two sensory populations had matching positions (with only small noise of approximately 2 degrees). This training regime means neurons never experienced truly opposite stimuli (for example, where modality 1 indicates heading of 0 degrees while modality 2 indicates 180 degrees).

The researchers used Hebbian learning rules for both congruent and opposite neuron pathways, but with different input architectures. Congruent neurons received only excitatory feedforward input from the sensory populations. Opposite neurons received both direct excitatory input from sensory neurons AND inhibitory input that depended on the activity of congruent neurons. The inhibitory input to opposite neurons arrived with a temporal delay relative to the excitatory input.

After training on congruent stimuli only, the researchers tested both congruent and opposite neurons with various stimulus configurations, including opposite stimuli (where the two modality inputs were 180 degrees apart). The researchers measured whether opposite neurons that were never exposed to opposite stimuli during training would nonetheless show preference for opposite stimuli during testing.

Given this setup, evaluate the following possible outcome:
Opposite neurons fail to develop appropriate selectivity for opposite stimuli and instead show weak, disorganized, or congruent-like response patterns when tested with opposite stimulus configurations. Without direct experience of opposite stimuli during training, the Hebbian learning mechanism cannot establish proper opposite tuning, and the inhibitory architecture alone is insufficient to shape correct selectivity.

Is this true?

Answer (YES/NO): NO